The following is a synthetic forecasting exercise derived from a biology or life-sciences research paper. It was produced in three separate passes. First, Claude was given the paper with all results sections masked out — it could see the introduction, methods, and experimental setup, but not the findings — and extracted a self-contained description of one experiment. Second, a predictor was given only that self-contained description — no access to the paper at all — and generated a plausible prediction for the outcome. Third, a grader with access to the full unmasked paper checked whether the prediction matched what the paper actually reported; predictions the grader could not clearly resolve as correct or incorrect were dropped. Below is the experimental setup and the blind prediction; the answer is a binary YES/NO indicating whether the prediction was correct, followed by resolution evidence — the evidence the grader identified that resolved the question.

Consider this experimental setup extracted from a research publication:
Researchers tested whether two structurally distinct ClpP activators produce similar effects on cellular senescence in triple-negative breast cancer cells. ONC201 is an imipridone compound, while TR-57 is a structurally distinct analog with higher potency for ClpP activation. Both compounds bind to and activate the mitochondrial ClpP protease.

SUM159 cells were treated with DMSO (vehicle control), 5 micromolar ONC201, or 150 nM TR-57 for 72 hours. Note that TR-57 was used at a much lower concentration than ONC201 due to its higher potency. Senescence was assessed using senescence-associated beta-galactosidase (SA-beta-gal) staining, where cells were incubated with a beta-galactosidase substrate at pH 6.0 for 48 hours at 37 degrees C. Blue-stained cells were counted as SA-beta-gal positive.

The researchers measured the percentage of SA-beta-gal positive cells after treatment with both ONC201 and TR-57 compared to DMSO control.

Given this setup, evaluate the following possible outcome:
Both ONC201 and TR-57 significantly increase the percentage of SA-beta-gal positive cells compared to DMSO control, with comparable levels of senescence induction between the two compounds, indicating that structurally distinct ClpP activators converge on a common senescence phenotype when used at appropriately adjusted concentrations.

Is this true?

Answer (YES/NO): YES